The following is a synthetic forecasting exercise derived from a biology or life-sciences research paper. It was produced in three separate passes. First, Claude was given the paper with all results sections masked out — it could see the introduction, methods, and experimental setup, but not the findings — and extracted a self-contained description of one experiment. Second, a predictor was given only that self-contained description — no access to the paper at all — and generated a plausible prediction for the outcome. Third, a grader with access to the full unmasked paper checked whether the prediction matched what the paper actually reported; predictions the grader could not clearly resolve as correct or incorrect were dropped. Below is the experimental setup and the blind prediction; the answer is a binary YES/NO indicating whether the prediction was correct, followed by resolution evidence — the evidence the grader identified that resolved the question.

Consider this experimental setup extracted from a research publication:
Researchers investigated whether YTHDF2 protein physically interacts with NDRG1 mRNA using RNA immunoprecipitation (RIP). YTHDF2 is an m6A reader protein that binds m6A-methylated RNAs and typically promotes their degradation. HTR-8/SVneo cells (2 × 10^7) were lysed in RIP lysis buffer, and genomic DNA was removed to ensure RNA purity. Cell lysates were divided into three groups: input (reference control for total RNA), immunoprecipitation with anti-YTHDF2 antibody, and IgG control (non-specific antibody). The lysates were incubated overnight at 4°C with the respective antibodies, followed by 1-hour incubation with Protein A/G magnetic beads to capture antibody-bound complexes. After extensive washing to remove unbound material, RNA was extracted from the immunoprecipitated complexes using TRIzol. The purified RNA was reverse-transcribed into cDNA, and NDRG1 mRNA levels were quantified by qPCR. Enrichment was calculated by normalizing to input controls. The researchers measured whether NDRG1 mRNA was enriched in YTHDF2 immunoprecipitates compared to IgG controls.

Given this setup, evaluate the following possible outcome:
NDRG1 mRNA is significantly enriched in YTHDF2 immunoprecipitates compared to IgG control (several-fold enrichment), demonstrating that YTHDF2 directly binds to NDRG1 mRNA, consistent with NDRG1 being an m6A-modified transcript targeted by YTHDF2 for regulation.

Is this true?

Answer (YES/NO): YES